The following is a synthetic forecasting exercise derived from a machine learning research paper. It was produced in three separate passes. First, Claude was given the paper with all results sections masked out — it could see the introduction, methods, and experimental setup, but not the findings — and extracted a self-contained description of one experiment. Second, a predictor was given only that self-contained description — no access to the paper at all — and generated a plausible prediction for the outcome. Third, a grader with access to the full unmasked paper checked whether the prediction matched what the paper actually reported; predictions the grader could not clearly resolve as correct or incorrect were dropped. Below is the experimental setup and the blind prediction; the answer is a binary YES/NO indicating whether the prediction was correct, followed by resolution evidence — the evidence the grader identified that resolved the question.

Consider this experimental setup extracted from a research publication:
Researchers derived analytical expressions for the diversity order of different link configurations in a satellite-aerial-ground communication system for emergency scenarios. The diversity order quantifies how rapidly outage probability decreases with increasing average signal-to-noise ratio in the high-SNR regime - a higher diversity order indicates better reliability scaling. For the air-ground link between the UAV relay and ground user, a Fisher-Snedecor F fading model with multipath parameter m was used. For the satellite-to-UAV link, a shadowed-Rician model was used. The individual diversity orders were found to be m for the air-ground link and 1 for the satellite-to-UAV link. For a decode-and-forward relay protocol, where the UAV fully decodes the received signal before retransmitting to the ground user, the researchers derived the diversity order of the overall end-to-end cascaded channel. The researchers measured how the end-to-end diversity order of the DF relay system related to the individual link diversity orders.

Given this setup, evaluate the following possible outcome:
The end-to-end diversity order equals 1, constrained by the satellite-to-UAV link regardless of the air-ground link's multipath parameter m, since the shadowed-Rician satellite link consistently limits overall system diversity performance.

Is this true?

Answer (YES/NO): NO